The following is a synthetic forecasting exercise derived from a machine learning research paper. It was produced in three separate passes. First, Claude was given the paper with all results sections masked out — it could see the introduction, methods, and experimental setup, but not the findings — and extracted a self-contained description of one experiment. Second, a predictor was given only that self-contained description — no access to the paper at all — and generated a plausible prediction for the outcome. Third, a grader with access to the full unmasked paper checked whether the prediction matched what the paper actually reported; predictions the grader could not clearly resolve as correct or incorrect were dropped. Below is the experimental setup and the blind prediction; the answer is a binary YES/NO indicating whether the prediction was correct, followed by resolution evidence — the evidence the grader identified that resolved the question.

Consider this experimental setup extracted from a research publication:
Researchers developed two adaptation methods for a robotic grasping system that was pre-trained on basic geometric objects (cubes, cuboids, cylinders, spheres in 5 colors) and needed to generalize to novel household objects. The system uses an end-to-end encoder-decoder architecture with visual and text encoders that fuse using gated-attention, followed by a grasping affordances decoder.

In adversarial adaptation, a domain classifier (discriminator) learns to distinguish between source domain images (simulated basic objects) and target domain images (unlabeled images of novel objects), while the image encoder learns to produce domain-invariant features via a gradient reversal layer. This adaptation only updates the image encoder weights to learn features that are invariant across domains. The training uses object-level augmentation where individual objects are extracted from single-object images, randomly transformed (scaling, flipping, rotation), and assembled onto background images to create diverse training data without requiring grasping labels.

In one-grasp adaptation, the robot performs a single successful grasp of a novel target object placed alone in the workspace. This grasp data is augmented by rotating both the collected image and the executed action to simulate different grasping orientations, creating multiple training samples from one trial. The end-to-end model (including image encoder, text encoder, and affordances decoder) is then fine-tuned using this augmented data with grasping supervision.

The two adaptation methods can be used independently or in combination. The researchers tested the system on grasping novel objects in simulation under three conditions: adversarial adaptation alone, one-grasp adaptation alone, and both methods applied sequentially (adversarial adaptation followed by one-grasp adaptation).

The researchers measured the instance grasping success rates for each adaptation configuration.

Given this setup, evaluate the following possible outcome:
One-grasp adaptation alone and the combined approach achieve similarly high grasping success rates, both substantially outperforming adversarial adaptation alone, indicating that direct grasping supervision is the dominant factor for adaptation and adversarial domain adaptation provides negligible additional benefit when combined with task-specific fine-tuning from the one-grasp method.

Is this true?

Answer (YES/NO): NO